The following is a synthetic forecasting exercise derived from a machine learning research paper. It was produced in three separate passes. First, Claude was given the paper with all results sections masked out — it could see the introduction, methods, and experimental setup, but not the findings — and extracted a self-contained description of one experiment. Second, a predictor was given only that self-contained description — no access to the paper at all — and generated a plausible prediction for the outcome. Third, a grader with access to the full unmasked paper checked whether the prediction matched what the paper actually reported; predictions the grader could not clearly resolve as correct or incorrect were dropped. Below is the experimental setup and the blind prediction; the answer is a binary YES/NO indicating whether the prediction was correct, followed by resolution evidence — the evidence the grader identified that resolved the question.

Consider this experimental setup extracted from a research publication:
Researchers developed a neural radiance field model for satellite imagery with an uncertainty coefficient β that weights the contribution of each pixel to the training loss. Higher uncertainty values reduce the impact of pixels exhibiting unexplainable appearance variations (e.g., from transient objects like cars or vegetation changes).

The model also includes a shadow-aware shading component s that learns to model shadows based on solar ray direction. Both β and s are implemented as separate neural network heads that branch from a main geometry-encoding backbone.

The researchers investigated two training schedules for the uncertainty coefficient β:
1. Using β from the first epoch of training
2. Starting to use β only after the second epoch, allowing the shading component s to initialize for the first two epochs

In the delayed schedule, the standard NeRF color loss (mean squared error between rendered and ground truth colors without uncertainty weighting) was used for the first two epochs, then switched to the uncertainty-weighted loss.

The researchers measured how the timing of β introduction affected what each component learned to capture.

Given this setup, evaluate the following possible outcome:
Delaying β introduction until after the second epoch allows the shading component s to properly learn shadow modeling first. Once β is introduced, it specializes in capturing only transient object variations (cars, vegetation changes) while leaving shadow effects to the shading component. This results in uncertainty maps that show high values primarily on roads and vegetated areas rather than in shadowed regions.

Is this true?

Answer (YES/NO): NO